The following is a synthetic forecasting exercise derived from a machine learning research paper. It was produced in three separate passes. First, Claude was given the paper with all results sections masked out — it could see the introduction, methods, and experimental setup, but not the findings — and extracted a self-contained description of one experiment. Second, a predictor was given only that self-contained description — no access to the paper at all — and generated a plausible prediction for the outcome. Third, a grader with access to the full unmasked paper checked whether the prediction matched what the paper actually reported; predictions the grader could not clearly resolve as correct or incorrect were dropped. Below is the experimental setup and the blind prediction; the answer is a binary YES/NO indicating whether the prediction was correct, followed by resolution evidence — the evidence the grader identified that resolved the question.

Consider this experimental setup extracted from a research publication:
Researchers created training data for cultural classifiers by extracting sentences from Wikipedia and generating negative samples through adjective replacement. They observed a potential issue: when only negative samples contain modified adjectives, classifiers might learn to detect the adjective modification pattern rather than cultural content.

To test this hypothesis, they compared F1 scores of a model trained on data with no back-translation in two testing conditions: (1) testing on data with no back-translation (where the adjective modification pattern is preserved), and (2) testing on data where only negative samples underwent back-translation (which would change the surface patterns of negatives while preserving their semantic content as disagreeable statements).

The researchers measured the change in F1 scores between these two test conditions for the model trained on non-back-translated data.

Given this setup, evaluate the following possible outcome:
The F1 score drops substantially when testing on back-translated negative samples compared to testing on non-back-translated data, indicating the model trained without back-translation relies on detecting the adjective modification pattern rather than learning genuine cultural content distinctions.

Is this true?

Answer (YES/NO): YES